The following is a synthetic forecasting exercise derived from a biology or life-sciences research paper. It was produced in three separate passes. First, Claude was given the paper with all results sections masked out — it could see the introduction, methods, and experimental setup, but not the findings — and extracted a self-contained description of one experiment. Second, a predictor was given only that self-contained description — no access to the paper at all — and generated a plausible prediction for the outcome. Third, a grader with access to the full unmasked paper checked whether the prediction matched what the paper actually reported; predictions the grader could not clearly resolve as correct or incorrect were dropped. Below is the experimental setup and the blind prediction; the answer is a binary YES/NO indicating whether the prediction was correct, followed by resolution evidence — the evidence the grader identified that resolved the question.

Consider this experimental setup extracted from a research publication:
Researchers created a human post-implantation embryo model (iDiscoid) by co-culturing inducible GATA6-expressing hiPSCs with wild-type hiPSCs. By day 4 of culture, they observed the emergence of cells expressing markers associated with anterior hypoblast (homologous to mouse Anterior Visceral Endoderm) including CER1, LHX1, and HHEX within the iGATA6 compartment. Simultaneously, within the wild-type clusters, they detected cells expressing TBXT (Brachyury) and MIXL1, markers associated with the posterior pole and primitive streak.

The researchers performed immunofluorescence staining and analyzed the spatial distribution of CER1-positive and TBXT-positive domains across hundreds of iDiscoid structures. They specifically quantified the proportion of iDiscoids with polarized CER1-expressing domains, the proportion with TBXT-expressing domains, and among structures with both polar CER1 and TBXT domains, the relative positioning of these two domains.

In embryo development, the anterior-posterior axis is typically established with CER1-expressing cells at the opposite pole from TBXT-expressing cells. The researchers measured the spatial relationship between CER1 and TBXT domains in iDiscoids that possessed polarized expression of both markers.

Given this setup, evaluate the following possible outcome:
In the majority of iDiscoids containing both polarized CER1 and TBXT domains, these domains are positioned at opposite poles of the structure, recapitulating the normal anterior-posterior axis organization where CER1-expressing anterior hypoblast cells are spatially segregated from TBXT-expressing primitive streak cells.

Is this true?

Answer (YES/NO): NO